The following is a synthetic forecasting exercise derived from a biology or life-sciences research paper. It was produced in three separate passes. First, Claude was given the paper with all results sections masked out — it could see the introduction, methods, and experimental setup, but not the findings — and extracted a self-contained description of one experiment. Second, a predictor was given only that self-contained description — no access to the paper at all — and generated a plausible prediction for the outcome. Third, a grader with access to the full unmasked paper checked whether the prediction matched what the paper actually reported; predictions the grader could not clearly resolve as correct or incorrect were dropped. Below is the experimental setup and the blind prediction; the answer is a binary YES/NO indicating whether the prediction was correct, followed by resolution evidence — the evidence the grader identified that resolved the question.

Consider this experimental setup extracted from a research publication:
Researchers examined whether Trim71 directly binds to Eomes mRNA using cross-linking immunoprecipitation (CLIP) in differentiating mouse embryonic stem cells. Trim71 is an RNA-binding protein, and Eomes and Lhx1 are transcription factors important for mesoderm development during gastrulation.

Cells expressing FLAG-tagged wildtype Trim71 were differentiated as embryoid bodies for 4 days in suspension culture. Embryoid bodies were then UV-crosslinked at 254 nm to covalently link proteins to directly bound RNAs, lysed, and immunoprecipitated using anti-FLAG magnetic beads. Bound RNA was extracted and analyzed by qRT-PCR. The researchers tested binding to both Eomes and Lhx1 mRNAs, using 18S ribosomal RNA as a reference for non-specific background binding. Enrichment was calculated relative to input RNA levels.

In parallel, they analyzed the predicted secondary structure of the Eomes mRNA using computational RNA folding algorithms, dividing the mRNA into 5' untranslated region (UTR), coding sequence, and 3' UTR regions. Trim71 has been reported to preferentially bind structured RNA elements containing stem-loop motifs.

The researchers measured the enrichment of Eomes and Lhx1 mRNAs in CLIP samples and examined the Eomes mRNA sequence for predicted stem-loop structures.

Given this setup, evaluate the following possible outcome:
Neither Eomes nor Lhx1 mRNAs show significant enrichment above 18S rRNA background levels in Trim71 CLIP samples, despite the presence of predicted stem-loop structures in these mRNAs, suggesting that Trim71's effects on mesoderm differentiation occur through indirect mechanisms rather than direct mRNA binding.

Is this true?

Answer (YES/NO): NO